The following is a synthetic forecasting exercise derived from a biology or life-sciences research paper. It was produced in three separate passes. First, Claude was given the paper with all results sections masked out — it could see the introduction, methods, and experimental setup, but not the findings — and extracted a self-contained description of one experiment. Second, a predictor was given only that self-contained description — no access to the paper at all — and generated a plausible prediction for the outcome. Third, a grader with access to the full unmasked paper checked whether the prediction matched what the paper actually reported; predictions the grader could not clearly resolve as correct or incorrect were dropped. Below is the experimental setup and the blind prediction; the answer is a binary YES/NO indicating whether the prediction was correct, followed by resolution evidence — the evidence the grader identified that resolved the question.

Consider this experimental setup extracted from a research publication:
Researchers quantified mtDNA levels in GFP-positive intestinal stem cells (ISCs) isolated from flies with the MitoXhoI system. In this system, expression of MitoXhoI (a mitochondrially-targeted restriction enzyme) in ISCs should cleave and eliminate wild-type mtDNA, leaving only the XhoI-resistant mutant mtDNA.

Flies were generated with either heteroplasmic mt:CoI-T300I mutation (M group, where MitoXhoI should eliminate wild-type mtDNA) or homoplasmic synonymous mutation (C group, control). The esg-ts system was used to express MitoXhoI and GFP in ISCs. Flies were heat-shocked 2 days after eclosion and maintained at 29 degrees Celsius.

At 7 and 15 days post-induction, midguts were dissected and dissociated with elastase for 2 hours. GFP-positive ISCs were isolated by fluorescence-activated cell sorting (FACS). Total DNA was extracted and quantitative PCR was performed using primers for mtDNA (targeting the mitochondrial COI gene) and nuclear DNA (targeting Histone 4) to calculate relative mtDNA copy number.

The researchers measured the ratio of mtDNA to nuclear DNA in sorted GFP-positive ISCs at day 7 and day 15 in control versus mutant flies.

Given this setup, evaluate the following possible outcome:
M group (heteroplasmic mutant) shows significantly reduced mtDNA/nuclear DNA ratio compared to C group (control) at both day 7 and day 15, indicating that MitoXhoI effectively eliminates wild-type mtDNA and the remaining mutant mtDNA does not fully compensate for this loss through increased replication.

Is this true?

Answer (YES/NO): YES